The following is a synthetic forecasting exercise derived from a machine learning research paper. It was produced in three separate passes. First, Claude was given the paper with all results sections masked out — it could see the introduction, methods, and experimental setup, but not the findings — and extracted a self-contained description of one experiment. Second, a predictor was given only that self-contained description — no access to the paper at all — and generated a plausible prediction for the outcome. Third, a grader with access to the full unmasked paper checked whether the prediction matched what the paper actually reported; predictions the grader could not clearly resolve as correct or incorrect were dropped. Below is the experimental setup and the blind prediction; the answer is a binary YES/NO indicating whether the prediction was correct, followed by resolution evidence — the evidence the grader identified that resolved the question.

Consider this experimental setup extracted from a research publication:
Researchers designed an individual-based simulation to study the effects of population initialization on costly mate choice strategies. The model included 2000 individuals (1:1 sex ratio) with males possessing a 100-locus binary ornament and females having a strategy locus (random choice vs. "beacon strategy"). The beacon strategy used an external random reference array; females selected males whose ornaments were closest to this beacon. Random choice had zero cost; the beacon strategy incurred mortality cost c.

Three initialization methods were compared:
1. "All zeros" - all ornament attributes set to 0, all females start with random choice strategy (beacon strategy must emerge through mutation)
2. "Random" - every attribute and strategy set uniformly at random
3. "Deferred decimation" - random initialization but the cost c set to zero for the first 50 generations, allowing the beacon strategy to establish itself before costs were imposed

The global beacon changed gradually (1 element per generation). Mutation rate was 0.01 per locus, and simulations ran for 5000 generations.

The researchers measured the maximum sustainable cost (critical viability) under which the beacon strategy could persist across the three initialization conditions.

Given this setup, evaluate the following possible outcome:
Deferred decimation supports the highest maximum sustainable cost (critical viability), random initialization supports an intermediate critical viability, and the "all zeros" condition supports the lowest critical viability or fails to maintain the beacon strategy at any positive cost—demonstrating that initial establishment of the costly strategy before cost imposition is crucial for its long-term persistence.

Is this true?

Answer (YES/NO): NO